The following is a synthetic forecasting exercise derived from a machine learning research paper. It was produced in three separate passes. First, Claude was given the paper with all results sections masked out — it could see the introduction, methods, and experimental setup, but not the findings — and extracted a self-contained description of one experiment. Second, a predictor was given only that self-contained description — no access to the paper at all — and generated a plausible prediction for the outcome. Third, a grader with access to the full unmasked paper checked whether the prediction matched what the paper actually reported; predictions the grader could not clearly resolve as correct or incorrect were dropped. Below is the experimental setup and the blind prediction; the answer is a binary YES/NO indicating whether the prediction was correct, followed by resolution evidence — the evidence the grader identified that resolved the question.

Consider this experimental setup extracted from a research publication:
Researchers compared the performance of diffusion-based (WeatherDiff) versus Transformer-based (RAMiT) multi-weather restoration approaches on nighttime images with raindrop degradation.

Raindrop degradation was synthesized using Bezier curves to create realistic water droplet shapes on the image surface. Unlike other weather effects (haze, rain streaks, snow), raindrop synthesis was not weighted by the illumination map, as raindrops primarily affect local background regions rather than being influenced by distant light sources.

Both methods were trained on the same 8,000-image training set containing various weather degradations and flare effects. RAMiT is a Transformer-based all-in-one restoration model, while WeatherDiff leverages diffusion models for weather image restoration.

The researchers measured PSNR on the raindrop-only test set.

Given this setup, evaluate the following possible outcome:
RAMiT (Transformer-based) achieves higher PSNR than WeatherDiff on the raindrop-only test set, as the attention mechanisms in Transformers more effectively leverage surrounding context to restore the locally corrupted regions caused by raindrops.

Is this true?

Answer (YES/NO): NO